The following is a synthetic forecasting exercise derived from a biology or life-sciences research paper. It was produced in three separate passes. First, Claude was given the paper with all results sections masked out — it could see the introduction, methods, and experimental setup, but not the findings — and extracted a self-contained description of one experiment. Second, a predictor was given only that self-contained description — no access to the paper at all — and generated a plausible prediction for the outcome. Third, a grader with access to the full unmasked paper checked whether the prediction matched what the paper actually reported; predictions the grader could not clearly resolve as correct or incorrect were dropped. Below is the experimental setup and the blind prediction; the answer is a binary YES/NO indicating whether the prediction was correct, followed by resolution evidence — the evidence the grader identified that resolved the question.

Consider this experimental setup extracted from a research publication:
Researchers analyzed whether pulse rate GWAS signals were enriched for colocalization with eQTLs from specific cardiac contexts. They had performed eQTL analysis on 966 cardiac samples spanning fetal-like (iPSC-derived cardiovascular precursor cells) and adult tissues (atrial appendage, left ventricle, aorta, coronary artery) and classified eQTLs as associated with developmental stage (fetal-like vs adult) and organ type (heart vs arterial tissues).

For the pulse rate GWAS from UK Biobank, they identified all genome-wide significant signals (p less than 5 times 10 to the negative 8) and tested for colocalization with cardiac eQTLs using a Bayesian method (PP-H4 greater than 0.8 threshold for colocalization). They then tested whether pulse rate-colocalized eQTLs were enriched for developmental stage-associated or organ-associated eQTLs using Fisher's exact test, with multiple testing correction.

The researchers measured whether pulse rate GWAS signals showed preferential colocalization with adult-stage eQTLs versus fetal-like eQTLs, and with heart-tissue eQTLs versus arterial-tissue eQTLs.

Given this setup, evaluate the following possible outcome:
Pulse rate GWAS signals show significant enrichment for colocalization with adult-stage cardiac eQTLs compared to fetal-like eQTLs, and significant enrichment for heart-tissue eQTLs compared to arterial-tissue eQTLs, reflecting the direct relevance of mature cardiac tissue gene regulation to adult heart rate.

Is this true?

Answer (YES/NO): NO